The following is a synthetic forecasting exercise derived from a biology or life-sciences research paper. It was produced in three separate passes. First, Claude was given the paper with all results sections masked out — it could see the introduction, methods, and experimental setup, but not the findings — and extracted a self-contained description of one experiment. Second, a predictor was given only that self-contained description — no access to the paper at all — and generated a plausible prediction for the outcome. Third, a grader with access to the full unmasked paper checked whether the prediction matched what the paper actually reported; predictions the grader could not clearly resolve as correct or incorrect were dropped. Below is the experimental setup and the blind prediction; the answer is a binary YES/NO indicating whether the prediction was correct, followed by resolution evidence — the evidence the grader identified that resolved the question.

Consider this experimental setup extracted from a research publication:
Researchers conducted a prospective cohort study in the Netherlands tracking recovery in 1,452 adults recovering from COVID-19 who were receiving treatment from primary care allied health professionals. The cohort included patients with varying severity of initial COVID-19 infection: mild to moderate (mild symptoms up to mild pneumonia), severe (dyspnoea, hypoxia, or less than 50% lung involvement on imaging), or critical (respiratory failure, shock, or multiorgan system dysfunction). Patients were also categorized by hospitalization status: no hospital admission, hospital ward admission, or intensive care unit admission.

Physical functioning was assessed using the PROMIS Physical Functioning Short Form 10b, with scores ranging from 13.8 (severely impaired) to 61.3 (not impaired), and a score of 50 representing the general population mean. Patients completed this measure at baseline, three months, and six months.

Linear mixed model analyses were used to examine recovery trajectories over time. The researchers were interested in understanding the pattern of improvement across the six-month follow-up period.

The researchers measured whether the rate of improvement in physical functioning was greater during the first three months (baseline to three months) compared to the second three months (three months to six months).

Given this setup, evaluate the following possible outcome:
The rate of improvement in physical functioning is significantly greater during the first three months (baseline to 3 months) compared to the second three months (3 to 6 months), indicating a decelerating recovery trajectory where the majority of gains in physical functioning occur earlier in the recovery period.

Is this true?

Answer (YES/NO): YES